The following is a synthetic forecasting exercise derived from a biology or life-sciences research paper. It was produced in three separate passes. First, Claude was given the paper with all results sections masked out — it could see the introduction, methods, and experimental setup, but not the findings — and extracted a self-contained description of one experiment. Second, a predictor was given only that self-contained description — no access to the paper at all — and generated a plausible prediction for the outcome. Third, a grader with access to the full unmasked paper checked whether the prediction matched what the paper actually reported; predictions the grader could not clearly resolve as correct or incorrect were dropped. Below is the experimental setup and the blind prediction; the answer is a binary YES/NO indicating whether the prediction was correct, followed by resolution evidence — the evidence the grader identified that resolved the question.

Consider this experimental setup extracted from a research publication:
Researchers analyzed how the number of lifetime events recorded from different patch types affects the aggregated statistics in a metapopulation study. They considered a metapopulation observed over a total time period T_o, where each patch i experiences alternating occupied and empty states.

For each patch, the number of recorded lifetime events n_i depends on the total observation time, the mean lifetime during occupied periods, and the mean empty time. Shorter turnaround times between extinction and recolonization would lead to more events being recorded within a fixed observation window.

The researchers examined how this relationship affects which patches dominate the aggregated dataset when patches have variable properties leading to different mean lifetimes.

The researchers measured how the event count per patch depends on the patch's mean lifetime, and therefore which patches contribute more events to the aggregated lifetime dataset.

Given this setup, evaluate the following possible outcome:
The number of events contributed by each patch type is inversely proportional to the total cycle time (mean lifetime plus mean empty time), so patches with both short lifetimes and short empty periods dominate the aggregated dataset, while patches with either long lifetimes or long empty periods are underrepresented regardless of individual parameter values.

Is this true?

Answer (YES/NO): NO